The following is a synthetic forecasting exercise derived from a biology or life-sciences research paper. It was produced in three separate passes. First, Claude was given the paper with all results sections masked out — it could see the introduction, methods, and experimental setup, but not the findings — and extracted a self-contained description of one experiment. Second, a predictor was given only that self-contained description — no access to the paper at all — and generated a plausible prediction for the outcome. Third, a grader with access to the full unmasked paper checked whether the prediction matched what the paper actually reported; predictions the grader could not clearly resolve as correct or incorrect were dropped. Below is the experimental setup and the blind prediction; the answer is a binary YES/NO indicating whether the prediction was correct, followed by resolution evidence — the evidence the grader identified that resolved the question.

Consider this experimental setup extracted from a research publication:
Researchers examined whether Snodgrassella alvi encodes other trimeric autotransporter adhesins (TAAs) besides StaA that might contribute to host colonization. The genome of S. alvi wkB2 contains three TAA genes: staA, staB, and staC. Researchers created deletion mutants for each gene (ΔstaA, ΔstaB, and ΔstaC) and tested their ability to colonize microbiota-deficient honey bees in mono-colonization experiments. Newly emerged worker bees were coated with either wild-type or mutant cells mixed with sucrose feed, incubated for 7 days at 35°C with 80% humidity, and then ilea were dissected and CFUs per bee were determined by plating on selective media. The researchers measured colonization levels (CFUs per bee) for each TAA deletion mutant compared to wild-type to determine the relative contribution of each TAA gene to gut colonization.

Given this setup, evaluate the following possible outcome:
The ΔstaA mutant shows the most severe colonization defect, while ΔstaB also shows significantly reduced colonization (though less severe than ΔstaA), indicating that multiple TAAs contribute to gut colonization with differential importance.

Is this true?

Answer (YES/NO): NO